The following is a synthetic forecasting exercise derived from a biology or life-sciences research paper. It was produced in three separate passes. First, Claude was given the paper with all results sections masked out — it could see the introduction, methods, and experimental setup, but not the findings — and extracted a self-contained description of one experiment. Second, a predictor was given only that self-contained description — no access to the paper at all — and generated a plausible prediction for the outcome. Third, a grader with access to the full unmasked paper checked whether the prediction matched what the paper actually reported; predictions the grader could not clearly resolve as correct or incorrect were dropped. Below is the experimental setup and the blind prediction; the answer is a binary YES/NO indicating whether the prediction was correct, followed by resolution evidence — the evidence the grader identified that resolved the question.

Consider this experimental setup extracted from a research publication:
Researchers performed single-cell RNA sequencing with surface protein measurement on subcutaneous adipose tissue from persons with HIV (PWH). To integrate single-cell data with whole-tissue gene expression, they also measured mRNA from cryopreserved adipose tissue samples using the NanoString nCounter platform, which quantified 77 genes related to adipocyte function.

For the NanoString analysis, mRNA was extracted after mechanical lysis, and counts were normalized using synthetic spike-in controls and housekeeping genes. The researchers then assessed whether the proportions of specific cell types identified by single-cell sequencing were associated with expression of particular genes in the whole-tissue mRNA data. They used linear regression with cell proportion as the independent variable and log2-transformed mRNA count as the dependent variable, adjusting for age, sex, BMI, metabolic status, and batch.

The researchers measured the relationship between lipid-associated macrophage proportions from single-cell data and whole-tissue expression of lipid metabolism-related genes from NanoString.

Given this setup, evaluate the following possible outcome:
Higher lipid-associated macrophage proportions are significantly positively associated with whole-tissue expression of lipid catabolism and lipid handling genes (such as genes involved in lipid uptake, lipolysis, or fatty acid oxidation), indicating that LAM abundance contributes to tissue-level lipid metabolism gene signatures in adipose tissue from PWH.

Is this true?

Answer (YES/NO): NO